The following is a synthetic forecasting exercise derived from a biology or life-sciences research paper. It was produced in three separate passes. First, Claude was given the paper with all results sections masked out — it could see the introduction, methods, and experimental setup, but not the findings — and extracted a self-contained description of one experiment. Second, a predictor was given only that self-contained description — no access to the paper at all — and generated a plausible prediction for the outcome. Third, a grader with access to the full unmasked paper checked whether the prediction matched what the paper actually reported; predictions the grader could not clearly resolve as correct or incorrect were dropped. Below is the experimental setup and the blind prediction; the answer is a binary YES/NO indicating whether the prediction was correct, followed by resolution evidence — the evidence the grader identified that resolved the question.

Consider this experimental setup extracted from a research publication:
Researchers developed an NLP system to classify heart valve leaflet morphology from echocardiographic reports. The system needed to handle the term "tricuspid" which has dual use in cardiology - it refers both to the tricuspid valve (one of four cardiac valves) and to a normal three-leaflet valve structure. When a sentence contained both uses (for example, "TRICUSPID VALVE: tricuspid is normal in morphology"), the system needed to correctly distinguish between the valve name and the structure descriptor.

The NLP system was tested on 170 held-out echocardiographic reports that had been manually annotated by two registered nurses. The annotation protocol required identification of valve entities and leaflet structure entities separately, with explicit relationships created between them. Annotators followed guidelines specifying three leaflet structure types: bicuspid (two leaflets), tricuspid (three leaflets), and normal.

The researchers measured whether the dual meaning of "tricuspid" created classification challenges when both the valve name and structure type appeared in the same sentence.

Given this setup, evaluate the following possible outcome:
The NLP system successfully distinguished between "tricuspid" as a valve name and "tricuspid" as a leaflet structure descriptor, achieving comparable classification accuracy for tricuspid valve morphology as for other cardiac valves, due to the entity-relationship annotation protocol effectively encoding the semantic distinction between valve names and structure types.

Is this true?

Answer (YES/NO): NO